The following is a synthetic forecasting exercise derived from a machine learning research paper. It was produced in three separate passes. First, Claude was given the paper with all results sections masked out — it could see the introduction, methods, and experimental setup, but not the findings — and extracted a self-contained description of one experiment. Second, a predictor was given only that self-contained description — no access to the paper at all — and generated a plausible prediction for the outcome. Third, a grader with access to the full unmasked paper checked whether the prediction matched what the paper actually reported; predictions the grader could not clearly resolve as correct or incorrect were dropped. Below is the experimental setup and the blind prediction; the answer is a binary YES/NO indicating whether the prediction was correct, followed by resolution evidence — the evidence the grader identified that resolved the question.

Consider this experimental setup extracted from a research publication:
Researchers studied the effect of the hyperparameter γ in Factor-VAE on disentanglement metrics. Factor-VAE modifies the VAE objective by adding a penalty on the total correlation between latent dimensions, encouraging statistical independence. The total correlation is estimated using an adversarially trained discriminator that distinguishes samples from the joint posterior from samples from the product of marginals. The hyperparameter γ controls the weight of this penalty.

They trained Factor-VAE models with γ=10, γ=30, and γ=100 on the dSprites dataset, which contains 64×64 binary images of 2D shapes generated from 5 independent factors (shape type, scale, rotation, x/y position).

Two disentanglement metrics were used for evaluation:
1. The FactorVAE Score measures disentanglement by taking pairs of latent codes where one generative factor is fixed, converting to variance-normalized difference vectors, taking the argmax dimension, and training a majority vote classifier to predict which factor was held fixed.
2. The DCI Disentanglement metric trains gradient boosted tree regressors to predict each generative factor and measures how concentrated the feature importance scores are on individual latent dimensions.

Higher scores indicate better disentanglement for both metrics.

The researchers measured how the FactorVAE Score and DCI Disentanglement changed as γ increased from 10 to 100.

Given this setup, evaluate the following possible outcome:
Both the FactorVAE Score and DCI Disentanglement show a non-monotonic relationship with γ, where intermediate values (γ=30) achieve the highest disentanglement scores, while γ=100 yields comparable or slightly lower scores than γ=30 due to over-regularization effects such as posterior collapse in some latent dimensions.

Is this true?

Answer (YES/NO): NO